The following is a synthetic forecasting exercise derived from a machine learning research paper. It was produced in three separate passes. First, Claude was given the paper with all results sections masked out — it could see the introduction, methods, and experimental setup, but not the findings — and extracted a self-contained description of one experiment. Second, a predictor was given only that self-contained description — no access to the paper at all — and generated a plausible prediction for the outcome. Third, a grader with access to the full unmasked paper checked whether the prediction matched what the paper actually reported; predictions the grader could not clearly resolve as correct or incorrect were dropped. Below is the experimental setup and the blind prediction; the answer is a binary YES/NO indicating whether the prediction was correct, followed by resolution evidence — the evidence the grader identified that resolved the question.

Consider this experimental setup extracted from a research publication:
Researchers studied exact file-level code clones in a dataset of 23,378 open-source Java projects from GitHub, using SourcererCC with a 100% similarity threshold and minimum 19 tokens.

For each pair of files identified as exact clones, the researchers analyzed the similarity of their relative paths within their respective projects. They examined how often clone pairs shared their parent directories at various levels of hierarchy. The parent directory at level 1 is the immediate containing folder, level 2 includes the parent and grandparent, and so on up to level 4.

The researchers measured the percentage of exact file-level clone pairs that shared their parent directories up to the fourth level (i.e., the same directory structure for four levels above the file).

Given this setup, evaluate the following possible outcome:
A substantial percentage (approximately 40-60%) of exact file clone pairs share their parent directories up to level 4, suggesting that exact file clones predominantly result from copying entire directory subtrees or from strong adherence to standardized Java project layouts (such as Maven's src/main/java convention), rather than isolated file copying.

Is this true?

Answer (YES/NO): NO